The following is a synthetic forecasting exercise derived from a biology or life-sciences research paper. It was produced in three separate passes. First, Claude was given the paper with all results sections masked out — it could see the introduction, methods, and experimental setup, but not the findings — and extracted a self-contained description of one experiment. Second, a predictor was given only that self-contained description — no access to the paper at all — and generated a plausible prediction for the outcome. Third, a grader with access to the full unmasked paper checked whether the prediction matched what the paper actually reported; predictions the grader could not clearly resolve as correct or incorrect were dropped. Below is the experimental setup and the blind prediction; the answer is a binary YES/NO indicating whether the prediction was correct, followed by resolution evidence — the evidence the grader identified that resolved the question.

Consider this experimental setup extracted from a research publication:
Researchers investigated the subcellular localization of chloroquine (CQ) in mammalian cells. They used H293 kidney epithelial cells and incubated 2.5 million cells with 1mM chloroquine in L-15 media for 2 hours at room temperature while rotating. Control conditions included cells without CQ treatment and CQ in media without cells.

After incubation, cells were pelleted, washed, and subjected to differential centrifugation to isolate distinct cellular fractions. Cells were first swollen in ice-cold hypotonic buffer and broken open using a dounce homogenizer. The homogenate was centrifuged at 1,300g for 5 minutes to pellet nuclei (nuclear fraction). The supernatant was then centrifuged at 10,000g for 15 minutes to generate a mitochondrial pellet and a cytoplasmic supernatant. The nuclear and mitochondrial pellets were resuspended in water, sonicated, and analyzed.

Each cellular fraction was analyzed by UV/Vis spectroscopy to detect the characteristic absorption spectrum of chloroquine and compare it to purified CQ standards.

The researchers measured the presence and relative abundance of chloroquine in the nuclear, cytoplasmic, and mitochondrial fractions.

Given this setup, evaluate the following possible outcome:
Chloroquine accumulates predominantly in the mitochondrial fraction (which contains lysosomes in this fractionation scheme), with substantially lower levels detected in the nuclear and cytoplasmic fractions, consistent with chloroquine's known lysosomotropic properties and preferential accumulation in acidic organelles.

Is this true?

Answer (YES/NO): NO